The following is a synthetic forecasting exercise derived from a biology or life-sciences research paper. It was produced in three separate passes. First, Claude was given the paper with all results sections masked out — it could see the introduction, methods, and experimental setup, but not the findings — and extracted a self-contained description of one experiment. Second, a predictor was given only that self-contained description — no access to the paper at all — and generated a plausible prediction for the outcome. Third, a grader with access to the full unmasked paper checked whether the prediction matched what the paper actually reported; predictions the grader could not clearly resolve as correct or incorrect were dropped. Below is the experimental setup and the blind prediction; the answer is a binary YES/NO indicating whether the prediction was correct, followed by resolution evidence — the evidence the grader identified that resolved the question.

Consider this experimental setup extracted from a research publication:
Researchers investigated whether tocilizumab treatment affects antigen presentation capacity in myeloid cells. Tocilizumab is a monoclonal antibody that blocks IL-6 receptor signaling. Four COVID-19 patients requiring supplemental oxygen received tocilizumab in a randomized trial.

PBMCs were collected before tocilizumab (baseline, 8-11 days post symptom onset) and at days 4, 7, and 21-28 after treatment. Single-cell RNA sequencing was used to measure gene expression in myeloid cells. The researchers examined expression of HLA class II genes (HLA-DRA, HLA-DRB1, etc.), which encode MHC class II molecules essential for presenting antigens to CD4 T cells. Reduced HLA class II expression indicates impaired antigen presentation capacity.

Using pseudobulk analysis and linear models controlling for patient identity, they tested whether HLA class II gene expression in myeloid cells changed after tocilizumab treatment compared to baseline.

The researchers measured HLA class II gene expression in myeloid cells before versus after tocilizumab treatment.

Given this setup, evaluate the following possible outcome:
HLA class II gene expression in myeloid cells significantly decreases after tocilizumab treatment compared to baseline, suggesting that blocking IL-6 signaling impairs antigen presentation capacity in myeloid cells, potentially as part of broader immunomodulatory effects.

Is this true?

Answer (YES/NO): NO